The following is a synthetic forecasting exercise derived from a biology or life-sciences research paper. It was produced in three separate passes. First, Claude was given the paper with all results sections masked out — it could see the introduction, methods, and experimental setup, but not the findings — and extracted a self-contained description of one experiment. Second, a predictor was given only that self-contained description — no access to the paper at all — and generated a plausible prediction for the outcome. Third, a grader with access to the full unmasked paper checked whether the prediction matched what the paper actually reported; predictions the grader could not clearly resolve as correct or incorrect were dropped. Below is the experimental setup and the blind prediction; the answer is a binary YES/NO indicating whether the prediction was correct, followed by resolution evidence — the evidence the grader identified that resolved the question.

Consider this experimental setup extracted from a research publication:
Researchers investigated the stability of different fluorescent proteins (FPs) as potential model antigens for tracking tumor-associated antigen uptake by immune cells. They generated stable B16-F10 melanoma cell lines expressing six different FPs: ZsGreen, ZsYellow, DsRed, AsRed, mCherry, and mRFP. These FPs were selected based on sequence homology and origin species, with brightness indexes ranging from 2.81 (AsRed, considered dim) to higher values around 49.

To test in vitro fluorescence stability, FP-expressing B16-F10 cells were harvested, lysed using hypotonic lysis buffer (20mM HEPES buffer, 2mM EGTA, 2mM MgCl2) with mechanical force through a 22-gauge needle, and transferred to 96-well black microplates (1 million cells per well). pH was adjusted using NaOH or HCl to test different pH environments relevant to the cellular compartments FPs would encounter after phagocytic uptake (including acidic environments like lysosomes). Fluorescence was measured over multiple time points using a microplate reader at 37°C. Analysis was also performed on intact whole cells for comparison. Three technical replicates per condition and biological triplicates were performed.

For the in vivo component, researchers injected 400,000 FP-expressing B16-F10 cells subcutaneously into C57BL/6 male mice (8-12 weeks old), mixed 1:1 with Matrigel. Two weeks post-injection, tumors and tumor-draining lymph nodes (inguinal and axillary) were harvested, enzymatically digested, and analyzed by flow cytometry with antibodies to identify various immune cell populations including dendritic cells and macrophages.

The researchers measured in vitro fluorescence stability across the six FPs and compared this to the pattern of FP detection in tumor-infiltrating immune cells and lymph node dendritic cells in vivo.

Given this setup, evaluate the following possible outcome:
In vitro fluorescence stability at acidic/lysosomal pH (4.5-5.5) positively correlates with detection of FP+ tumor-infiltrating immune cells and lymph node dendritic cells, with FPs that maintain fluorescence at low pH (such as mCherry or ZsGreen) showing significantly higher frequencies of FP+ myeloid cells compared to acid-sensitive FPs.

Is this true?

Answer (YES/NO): NO